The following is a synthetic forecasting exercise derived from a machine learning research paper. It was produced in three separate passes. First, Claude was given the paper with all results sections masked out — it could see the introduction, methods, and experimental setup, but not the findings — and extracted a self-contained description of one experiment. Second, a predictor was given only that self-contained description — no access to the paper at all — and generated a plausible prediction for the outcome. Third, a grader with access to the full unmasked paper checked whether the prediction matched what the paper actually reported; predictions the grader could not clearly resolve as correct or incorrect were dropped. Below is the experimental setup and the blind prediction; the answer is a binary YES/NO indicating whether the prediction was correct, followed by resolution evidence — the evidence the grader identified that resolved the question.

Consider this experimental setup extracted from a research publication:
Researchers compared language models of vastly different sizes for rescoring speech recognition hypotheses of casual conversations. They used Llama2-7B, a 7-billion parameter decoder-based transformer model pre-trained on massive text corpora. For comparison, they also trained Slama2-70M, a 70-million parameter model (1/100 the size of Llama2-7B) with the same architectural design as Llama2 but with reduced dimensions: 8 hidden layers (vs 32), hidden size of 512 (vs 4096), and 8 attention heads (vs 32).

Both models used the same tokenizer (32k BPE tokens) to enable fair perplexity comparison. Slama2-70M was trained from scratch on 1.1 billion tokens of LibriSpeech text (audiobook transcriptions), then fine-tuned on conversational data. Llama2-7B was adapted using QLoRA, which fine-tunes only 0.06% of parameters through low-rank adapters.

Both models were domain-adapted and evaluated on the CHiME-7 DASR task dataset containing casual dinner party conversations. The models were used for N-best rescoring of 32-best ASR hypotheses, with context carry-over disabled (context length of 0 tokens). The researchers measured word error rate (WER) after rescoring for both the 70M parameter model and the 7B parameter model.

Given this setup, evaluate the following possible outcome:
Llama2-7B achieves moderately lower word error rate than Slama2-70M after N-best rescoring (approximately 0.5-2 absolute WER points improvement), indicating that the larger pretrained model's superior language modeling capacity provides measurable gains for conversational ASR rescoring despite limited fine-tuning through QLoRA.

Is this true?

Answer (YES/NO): NO